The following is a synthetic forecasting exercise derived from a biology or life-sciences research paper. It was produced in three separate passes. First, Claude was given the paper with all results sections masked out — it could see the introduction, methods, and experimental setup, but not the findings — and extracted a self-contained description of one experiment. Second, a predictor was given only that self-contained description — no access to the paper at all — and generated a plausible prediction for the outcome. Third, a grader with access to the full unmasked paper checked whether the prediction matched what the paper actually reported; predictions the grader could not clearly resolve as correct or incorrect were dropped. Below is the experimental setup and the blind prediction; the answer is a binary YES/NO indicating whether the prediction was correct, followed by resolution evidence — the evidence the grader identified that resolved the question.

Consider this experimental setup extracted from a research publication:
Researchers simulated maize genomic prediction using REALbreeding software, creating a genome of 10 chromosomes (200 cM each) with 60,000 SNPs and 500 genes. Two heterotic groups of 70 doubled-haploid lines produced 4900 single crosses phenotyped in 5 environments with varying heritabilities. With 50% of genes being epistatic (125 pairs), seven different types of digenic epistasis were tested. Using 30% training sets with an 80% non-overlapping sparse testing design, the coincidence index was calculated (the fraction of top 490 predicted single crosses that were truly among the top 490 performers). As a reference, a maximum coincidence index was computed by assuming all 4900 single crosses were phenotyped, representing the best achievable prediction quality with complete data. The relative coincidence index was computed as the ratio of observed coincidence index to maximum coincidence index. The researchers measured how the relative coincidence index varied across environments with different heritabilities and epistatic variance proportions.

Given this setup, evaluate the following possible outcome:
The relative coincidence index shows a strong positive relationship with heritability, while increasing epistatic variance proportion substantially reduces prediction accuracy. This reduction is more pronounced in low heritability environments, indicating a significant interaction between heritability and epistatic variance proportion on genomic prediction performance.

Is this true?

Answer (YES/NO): NO